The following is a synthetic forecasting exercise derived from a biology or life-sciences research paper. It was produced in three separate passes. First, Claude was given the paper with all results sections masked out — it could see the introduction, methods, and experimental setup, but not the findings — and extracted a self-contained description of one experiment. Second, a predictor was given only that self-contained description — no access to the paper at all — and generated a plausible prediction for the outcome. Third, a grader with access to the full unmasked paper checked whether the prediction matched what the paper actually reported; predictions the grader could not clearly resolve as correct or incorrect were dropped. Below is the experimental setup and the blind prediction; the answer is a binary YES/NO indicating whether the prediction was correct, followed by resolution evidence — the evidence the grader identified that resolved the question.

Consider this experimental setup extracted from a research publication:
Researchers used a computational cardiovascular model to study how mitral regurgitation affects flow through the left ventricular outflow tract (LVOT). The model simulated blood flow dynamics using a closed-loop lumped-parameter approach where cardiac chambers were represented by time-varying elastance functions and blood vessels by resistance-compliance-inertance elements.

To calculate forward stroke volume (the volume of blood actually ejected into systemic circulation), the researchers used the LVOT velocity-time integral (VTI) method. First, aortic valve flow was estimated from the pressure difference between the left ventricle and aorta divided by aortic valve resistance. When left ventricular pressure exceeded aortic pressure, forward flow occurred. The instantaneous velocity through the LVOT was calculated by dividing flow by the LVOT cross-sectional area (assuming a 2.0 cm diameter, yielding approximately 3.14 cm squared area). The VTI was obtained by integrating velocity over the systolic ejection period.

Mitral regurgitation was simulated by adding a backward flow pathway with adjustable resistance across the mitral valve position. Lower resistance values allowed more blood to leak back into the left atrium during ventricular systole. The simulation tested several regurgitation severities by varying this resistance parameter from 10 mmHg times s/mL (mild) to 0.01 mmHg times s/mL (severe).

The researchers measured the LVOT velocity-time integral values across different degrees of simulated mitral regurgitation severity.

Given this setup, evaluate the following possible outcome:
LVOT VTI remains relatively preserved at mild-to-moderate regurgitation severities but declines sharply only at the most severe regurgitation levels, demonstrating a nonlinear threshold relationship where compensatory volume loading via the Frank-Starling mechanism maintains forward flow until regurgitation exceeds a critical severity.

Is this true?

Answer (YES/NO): NO